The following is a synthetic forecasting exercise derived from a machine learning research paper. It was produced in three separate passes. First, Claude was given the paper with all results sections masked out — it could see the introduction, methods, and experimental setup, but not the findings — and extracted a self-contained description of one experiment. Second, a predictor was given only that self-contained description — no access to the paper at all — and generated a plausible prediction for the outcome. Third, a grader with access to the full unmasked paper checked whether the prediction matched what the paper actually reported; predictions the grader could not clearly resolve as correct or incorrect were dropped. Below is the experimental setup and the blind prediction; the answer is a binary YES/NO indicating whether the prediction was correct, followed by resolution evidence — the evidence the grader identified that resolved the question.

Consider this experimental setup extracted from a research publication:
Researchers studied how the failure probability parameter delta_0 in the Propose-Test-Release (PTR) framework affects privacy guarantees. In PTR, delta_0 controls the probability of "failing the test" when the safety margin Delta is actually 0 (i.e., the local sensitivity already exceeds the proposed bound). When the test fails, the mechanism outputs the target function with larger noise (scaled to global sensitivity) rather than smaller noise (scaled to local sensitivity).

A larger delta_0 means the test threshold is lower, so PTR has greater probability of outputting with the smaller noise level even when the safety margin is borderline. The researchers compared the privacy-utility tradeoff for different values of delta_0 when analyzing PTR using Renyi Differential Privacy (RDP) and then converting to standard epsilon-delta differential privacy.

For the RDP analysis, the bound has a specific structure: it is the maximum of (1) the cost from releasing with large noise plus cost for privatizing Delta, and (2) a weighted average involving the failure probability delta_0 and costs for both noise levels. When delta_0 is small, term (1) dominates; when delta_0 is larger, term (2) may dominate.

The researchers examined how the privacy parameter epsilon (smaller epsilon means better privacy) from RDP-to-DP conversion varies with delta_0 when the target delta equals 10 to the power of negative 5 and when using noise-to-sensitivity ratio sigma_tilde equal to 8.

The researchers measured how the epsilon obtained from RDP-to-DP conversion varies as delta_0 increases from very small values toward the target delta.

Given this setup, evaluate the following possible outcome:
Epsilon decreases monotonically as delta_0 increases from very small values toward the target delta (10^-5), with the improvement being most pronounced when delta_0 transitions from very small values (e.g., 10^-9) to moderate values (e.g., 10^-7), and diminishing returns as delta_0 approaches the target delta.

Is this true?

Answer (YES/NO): NO